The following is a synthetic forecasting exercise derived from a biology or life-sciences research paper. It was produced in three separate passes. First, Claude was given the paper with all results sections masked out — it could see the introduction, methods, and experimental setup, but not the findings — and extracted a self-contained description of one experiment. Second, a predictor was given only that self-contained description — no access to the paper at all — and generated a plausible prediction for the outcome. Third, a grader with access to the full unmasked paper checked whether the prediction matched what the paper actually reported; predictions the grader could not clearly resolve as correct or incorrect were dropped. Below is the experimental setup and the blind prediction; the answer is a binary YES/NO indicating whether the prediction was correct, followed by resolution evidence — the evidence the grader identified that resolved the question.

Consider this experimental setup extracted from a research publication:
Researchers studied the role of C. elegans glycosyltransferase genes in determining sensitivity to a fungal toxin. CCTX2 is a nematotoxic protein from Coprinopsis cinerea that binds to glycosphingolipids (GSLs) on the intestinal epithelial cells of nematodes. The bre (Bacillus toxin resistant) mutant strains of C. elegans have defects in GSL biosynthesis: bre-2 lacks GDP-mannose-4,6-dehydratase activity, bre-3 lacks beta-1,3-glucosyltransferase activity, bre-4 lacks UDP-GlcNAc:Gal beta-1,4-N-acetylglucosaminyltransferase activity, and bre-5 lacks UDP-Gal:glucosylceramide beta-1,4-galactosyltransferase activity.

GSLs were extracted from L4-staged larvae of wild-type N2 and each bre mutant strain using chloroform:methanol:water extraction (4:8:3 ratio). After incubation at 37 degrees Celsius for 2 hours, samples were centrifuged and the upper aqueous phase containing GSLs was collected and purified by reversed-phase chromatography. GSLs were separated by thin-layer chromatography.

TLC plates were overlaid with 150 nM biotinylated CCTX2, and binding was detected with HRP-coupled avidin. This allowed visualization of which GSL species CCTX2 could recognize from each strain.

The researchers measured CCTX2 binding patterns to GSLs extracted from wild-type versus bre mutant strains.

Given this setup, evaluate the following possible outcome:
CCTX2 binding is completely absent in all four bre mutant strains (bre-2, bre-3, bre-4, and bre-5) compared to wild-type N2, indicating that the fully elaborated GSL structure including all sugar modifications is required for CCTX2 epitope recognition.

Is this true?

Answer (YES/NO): NO